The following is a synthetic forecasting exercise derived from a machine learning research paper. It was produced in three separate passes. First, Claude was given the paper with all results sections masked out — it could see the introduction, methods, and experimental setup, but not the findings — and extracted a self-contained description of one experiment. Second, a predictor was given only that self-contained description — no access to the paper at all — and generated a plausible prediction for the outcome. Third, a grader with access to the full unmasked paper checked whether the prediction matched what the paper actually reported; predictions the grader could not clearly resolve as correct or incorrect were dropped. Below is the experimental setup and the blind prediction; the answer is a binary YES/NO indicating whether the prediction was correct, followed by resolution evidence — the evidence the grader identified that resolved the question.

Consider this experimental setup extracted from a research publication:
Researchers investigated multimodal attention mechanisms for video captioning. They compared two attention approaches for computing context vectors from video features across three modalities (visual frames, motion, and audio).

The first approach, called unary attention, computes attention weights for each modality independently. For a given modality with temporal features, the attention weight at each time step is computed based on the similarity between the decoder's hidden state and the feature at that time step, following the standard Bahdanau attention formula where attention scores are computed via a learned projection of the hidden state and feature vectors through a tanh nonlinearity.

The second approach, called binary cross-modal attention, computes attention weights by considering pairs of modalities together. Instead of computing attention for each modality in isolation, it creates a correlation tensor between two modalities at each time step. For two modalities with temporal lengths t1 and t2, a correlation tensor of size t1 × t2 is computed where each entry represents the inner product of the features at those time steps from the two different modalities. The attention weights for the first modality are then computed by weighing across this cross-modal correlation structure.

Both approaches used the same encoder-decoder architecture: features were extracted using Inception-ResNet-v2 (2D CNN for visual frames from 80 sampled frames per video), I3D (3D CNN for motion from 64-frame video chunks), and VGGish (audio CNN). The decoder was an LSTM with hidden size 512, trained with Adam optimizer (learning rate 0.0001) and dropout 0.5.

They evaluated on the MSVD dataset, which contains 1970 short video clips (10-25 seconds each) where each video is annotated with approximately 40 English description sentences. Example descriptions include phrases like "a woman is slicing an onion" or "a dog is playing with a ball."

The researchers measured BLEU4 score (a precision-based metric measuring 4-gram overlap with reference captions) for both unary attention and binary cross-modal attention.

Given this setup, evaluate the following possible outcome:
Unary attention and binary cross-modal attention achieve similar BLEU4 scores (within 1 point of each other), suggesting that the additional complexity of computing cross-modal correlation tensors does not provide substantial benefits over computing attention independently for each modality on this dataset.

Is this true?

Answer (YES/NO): YES